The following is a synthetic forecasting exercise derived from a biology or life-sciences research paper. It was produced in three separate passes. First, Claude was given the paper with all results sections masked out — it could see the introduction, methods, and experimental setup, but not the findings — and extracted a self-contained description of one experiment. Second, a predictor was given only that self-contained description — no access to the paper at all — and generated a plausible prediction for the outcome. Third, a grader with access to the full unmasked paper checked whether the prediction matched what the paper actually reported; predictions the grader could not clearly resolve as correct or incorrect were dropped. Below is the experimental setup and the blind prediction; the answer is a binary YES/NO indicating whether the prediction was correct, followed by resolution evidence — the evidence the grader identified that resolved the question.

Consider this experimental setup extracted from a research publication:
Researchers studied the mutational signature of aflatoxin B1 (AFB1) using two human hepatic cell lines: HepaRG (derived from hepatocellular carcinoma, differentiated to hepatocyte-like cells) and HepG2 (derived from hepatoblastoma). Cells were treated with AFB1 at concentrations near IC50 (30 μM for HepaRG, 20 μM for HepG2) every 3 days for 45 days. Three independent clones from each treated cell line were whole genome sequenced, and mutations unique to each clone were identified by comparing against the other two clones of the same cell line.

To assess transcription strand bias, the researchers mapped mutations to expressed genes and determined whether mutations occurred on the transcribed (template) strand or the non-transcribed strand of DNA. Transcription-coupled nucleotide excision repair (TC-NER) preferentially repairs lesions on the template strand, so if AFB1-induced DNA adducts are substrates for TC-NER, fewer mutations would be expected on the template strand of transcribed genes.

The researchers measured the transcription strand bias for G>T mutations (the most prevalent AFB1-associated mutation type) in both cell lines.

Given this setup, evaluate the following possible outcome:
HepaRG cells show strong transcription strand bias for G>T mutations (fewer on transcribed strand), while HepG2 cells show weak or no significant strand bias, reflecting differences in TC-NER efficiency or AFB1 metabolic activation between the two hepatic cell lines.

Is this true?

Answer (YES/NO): NO